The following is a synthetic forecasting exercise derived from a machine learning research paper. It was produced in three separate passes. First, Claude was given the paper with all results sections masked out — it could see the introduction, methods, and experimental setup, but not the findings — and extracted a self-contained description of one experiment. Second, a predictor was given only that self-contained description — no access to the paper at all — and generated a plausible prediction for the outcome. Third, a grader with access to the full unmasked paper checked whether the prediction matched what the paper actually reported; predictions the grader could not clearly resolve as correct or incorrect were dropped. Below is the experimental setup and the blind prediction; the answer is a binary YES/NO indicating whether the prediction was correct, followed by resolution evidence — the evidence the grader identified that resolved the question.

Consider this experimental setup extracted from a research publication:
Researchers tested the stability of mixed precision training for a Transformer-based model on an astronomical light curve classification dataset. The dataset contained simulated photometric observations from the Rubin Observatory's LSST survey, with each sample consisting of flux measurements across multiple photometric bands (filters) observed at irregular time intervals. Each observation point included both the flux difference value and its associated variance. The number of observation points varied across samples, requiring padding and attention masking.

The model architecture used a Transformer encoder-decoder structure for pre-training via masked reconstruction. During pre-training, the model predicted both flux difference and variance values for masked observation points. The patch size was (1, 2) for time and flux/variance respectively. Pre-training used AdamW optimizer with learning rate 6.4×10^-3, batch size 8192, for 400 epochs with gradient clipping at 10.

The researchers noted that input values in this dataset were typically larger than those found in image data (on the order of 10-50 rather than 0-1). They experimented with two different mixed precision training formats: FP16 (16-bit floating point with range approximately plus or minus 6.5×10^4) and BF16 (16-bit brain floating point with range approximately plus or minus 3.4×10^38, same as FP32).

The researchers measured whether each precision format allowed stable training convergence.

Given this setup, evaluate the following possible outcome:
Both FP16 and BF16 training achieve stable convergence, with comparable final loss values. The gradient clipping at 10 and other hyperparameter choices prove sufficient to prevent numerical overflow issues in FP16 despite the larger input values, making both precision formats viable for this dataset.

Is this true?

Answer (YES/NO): NO